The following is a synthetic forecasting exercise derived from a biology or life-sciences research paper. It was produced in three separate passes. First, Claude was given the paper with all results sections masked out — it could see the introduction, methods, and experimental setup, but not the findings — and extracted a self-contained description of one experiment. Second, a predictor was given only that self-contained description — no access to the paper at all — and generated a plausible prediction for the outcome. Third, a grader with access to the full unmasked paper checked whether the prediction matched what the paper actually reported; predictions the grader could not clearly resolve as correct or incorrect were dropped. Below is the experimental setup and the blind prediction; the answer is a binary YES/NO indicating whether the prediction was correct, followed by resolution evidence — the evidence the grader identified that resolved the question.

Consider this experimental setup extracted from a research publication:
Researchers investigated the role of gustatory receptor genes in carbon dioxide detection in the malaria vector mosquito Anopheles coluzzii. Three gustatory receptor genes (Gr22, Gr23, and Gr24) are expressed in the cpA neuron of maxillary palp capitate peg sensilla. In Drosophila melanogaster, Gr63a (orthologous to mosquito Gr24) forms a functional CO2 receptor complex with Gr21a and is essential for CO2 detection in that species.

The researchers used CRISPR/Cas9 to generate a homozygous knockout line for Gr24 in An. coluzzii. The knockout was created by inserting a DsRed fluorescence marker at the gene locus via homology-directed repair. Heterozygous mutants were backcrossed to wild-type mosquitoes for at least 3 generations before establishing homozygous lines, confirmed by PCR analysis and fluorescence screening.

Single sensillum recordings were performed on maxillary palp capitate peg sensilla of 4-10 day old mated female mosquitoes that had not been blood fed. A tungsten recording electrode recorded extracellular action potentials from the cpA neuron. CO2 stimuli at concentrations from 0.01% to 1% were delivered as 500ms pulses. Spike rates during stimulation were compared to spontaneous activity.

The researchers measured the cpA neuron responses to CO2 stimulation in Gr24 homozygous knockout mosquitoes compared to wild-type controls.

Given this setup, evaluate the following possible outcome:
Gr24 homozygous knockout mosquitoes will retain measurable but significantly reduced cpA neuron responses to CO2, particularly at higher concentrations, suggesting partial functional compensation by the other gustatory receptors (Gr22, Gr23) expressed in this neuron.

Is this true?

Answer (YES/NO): NO